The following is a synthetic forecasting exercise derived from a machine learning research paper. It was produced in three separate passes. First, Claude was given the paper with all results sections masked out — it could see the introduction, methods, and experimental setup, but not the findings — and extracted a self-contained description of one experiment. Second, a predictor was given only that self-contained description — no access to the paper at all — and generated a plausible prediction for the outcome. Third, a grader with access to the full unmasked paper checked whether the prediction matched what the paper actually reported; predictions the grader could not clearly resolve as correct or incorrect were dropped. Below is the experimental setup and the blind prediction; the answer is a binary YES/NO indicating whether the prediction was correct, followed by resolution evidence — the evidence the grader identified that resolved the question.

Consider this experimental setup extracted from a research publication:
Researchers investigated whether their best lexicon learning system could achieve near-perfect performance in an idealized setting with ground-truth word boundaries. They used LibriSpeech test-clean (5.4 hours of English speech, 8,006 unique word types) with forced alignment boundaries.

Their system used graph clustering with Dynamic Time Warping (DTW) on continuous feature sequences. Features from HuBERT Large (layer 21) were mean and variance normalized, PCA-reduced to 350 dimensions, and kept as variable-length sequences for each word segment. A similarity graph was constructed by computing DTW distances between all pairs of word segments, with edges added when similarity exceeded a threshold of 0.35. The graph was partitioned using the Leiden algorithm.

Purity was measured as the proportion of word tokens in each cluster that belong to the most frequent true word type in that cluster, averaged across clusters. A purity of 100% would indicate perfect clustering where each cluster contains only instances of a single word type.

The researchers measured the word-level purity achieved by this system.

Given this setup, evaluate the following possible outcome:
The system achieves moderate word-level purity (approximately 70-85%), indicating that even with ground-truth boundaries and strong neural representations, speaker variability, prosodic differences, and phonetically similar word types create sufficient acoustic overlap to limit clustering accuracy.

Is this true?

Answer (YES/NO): NO